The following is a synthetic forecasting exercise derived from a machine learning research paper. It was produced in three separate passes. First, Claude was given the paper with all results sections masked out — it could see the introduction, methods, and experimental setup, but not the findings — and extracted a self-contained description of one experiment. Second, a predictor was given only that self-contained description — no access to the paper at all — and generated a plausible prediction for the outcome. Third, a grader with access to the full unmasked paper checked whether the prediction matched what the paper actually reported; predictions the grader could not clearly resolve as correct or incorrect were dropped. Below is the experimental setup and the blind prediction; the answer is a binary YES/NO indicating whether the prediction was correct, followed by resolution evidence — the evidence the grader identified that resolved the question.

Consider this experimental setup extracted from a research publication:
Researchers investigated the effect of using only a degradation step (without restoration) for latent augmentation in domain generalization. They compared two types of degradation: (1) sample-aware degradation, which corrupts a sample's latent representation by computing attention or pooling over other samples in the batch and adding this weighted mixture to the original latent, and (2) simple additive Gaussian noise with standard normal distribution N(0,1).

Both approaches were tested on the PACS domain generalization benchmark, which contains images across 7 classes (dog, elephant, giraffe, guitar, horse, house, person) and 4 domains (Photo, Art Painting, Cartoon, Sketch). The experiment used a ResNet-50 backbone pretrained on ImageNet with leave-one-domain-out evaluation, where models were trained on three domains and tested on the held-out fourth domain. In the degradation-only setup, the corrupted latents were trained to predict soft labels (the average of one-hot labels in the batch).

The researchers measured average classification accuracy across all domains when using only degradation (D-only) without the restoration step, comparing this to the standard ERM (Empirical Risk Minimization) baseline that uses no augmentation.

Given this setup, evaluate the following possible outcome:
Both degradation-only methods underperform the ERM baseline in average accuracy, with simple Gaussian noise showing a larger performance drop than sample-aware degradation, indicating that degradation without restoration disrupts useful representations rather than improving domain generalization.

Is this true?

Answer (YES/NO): NO